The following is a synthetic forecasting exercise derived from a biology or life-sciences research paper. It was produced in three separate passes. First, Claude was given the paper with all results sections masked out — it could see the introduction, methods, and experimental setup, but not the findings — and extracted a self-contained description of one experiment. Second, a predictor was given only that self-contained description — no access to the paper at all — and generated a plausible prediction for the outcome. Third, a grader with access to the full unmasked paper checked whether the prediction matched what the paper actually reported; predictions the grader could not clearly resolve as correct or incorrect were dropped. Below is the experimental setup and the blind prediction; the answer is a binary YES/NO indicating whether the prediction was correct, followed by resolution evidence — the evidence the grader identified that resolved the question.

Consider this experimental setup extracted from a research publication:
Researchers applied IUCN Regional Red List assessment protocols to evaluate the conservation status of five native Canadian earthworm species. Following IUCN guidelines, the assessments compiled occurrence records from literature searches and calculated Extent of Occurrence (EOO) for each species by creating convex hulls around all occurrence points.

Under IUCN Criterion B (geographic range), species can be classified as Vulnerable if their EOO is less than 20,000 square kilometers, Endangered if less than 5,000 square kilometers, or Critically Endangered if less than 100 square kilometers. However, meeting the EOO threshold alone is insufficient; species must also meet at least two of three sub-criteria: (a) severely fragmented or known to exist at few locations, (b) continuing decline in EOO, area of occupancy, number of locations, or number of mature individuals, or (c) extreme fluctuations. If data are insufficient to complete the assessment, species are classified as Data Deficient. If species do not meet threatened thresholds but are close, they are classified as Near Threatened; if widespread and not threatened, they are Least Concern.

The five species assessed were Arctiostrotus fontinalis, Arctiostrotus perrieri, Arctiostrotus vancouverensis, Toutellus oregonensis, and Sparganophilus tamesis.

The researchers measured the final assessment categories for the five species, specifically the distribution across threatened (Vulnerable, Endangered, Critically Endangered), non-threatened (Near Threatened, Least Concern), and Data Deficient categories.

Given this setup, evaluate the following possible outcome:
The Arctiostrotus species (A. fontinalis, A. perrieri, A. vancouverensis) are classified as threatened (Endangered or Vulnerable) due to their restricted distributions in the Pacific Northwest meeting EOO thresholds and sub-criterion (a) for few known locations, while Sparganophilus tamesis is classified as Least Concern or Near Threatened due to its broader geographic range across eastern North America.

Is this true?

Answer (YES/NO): NO